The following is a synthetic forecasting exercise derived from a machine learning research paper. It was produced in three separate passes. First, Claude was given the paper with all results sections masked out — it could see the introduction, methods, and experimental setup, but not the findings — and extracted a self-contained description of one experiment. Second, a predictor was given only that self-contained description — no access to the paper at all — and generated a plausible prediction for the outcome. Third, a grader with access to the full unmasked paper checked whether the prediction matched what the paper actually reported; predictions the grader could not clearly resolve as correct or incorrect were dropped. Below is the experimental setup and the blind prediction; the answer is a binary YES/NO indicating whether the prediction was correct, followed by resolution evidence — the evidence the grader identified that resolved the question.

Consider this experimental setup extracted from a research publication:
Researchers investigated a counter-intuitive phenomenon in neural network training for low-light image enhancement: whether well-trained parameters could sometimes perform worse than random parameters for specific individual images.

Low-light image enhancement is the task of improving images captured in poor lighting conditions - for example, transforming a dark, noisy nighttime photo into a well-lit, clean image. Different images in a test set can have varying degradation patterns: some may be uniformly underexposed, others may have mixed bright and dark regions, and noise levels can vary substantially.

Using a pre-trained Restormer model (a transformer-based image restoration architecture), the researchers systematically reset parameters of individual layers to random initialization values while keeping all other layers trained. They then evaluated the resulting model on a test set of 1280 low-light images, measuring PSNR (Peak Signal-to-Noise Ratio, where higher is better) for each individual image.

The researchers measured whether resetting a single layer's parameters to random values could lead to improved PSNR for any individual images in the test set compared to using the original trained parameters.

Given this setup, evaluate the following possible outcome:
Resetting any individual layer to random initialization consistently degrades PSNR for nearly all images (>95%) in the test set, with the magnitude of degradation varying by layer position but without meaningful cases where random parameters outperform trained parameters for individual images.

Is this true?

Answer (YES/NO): NO